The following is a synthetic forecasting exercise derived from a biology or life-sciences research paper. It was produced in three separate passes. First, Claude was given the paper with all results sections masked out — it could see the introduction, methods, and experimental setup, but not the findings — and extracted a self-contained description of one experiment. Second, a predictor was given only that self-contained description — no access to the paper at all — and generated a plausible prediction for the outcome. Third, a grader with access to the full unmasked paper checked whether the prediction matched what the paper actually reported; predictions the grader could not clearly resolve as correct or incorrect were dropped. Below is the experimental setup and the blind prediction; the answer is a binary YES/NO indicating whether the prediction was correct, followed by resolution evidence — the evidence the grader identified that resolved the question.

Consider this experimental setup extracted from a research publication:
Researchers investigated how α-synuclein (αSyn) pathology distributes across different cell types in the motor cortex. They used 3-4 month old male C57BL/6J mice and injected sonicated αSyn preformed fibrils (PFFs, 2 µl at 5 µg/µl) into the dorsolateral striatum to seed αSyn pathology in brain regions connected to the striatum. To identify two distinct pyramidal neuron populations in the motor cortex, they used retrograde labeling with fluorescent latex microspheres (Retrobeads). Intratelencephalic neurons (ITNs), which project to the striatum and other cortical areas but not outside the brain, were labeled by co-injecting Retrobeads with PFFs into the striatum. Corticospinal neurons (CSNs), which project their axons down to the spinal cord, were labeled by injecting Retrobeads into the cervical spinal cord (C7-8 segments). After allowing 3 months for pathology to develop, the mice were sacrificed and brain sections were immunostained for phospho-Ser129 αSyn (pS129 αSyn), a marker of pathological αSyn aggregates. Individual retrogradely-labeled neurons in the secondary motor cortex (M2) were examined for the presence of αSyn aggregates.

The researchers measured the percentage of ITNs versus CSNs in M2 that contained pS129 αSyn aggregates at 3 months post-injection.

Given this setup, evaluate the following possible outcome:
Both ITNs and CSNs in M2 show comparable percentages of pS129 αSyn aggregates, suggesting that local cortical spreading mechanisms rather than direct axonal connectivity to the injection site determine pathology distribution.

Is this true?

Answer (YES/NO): NO